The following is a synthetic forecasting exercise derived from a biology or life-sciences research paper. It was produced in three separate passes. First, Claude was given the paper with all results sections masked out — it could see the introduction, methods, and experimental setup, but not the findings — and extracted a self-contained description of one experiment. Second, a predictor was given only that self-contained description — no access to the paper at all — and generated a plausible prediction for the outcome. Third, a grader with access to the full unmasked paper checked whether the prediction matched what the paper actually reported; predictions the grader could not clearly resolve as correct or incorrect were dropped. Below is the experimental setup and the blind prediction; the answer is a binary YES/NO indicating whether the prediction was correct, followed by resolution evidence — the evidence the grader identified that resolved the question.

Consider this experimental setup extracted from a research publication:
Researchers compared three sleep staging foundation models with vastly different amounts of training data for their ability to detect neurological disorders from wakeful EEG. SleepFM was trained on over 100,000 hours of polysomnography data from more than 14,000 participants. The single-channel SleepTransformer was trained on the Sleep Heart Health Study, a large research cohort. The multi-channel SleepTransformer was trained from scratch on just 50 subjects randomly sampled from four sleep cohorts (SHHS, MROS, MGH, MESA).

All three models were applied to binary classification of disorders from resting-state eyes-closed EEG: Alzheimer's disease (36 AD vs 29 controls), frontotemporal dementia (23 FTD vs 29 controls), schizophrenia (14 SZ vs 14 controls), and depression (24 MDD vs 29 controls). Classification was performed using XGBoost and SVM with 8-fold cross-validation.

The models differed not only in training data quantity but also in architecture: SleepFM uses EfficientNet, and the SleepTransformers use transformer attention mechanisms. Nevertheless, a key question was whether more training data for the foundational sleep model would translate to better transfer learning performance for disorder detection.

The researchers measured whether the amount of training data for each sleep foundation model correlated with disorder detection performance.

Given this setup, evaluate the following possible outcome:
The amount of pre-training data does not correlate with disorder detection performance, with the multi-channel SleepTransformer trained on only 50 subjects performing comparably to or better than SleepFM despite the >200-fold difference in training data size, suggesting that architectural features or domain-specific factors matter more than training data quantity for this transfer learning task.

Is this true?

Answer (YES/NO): NO